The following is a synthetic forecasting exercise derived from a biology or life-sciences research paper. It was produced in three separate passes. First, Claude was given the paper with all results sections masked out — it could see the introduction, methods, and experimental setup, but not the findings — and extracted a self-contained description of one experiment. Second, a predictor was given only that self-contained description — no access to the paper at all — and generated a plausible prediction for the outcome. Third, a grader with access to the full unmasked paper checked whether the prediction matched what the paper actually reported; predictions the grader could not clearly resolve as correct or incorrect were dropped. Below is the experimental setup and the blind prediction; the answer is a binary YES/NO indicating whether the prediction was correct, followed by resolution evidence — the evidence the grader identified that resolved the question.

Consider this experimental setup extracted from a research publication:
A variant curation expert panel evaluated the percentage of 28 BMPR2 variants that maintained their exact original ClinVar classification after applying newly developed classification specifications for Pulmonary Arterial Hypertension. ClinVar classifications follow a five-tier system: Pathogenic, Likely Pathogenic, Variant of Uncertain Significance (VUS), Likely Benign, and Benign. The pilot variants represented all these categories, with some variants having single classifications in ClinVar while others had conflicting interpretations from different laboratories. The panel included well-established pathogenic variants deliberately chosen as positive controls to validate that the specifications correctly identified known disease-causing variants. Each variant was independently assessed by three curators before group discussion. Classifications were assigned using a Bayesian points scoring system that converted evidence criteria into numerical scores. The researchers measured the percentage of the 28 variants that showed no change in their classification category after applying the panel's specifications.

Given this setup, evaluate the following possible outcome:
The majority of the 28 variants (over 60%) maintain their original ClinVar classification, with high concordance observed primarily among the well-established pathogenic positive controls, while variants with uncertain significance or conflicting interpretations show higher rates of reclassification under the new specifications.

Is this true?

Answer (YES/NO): NO